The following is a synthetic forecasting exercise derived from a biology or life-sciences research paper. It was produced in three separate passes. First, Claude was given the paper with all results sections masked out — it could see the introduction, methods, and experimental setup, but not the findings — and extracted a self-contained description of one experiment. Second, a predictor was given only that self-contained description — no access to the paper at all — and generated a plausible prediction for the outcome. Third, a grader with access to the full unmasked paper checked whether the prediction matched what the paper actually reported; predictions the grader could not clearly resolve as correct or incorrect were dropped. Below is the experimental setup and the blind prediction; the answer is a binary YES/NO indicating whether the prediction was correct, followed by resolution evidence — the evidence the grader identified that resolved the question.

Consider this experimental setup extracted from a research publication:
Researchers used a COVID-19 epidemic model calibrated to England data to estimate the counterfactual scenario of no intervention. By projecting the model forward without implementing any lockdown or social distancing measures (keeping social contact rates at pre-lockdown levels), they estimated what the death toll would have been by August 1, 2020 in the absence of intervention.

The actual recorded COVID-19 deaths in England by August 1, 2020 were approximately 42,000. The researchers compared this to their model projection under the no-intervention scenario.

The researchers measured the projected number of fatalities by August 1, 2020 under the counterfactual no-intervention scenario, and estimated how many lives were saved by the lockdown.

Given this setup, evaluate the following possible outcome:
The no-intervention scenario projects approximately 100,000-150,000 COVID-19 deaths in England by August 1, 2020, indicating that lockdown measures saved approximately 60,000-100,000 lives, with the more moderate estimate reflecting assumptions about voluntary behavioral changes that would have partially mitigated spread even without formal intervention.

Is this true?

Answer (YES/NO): NO